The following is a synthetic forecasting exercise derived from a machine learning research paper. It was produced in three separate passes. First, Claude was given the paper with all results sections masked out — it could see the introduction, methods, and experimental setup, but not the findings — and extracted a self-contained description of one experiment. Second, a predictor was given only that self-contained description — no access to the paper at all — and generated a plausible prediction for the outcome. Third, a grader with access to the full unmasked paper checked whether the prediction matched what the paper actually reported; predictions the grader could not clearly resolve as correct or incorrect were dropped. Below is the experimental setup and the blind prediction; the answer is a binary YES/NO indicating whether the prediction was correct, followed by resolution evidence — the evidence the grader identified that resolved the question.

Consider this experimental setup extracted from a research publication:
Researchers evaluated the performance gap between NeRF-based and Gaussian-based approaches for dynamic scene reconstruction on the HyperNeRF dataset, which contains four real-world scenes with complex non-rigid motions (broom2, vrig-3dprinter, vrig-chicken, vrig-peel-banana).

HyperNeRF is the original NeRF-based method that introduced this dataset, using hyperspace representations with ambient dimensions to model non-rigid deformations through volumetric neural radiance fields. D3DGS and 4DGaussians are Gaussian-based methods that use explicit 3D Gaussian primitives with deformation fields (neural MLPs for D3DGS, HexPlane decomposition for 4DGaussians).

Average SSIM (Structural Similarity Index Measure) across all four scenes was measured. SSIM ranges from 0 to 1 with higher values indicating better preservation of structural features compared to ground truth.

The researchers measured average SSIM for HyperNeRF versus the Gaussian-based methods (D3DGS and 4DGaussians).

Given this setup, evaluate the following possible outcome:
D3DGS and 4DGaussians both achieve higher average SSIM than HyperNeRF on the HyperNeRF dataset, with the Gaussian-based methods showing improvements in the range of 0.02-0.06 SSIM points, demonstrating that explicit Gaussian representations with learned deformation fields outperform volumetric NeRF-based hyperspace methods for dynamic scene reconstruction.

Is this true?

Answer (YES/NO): NO